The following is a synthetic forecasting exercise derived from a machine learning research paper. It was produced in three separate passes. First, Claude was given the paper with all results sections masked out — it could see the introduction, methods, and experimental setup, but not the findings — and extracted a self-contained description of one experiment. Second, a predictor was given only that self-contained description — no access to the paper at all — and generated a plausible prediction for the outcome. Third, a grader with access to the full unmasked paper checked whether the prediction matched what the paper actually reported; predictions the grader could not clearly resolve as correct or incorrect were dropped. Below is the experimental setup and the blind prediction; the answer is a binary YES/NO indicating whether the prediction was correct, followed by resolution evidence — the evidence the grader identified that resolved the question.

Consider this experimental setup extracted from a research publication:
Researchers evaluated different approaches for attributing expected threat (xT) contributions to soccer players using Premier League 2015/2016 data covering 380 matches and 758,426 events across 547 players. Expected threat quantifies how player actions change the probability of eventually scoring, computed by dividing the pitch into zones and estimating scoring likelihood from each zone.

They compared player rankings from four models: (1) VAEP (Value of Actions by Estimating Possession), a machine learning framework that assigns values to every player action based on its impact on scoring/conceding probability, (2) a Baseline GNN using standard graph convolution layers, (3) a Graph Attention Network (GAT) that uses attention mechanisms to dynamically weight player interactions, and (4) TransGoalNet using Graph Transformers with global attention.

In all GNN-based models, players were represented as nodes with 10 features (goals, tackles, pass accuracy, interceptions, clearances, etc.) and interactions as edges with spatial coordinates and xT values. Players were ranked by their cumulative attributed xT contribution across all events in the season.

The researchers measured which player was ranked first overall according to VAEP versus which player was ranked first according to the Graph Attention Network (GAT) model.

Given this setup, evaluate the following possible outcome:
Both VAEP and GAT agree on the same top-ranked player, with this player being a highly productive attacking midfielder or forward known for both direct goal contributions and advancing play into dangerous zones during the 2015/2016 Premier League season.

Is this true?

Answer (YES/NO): NO